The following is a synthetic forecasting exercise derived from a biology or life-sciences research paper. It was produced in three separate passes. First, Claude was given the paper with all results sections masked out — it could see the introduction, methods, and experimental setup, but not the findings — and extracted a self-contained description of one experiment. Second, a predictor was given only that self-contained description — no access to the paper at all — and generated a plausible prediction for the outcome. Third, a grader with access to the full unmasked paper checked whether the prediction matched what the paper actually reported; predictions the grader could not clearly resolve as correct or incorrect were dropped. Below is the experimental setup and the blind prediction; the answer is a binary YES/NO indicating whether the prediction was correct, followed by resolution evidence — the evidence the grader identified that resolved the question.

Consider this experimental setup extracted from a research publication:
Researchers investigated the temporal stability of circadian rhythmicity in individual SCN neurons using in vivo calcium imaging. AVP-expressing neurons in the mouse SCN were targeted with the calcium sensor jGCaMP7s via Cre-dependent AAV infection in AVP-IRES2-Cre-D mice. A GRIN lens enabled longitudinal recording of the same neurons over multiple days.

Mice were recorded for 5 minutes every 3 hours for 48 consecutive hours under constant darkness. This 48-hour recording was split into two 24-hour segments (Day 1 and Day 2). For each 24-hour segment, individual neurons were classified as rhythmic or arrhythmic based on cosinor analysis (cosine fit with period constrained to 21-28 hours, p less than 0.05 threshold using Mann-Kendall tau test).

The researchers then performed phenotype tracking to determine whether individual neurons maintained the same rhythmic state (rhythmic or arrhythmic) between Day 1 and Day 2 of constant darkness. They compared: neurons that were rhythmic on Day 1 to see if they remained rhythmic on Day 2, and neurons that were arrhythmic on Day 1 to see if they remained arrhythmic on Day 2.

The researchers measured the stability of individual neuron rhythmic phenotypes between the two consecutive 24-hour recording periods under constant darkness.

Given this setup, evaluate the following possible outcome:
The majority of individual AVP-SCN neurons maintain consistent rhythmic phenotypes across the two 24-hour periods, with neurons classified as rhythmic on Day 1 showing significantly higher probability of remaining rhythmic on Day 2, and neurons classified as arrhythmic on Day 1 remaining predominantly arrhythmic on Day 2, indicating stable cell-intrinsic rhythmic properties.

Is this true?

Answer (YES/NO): NO